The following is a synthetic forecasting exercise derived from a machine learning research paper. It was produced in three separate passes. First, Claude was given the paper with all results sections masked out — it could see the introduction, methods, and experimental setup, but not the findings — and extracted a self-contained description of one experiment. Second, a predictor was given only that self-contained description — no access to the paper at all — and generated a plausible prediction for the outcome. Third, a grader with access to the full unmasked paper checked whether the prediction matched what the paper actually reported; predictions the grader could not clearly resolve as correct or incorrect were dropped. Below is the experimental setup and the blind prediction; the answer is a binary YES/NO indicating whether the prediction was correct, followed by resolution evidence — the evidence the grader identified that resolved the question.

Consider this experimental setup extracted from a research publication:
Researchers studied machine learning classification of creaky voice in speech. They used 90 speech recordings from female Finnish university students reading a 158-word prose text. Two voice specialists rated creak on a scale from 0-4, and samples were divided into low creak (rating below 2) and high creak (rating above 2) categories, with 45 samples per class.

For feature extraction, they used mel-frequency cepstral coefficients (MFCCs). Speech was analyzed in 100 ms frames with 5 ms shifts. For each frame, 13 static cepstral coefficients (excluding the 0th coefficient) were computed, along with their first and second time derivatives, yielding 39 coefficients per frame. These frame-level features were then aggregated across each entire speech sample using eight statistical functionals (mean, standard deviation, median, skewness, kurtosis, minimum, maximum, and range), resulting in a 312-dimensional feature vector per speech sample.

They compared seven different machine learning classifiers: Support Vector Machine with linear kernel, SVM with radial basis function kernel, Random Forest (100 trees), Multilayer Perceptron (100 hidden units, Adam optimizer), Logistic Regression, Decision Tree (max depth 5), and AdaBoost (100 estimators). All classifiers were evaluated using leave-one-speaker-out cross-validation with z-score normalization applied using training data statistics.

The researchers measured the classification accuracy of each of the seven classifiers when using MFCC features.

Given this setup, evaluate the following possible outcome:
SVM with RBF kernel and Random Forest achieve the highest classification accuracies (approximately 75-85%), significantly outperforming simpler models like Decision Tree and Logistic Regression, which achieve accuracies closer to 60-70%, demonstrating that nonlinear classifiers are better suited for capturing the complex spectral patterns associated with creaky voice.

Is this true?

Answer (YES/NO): NO